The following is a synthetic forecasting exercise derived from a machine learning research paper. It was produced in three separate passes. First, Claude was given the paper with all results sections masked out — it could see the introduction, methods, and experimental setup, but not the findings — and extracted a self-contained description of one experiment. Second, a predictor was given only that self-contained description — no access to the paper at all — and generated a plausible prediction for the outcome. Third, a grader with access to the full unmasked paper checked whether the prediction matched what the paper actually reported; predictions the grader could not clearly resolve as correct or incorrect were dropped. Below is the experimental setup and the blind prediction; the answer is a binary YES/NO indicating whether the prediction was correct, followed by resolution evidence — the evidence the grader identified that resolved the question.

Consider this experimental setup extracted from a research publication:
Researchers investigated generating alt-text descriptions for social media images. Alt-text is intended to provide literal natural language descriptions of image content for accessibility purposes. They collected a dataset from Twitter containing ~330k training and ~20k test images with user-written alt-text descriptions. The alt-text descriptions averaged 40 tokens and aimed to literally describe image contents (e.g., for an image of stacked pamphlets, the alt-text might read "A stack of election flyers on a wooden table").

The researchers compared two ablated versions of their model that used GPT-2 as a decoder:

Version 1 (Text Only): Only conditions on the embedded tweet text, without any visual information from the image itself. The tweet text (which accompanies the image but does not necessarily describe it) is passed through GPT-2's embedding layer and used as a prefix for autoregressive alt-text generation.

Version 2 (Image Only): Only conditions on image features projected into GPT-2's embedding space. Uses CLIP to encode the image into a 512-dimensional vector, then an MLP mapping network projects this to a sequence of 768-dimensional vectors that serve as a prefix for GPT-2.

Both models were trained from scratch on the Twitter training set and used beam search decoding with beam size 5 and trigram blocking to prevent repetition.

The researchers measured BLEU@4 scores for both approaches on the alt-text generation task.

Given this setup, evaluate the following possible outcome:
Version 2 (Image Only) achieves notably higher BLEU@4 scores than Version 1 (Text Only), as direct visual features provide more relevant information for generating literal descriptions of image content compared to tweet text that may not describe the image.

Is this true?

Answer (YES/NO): NO